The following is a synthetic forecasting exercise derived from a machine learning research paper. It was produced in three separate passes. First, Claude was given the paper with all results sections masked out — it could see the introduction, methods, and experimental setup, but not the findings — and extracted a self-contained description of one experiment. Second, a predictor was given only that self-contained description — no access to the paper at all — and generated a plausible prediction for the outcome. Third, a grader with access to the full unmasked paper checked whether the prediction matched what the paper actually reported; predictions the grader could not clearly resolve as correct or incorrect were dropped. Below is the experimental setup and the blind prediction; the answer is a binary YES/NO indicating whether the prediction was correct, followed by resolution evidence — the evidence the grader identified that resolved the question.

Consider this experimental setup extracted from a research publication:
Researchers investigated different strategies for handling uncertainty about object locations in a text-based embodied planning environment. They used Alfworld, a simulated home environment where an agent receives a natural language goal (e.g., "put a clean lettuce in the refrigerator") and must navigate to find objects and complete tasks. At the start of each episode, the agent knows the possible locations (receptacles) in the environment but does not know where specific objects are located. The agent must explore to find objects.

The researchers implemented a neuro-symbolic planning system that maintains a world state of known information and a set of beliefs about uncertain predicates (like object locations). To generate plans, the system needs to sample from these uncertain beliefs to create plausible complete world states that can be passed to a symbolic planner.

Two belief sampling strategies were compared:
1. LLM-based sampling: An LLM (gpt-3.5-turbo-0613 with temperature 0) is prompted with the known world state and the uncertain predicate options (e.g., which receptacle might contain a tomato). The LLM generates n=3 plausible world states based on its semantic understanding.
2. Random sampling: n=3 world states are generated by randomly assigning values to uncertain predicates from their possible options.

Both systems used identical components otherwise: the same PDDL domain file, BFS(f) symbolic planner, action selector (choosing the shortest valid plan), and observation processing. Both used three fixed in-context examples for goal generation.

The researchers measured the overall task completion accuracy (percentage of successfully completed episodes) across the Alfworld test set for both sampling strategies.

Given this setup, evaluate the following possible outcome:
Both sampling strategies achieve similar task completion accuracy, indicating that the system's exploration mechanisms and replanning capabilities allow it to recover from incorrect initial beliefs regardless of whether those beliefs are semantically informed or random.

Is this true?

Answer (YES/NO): YES